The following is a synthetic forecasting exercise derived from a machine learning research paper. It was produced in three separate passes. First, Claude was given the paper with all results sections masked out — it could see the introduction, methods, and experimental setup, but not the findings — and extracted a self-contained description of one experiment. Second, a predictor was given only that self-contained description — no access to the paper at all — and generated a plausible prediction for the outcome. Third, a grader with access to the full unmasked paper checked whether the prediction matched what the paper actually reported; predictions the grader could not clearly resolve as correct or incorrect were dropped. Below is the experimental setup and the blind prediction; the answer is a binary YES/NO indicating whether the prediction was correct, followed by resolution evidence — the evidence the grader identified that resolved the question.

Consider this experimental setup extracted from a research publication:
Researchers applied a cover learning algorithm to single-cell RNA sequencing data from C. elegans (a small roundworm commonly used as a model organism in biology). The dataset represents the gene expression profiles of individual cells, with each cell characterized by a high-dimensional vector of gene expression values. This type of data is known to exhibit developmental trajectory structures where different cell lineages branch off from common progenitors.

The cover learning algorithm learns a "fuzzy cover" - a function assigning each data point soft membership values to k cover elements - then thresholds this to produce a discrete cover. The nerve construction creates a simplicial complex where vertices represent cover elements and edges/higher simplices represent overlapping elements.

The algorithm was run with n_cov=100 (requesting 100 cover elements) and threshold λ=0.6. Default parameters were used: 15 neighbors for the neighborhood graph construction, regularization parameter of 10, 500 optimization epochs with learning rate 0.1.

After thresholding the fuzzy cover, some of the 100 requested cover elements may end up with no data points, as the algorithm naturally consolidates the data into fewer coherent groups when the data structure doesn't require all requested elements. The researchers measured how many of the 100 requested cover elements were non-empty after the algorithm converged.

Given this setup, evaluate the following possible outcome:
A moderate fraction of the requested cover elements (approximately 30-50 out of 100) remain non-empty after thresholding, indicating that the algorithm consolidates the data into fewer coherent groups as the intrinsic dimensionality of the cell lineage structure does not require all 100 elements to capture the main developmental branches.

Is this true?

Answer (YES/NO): NO